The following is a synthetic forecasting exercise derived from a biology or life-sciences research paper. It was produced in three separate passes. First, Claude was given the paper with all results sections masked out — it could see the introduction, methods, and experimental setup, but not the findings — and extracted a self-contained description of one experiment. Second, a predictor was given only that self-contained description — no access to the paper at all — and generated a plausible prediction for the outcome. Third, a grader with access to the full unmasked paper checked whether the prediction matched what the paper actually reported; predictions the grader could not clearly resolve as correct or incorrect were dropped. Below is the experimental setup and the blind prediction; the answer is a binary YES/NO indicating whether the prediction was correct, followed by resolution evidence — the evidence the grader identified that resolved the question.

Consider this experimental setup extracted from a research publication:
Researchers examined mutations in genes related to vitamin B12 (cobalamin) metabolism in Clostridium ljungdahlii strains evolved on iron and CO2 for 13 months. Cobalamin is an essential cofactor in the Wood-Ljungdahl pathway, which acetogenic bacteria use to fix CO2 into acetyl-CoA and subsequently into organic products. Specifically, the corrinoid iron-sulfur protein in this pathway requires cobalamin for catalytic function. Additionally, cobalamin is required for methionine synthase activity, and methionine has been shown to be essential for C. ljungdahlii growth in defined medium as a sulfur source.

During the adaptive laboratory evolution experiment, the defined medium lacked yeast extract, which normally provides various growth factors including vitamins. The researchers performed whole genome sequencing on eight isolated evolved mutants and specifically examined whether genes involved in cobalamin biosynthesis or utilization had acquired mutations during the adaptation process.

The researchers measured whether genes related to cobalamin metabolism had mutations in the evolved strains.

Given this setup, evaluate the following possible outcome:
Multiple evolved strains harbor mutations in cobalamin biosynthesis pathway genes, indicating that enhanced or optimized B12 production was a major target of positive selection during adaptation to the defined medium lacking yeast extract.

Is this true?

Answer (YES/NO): NO